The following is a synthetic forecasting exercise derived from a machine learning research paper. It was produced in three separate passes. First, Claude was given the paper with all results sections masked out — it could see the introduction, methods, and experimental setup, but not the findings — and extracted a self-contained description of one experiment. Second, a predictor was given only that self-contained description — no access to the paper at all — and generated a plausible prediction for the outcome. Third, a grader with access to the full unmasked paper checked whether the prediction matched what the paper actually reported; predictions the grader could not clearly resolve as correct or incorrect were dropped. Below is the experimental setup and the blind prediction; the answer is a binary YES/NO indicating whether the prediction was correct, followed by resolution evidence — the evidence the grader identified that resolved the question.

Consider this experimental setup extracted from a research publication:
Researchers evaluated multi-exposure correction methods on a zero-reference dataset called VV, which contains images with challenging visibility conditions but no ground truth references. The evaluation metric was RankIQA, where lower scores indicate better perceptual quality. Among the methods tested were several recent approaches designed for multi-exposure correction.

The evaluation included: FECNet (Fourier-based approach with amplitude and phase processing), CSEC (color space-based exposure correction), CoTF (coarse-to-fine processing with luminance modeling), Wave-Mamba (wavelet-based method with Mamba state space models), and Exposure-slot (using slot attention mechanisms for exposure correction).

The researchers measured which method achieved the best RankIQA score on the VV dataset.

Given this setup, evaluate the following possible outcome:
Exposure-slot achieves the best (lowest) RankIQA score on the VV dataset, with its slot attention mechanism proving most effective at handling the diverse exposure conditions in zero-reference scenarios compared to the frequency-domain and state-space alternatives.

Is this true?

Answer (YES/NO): YES